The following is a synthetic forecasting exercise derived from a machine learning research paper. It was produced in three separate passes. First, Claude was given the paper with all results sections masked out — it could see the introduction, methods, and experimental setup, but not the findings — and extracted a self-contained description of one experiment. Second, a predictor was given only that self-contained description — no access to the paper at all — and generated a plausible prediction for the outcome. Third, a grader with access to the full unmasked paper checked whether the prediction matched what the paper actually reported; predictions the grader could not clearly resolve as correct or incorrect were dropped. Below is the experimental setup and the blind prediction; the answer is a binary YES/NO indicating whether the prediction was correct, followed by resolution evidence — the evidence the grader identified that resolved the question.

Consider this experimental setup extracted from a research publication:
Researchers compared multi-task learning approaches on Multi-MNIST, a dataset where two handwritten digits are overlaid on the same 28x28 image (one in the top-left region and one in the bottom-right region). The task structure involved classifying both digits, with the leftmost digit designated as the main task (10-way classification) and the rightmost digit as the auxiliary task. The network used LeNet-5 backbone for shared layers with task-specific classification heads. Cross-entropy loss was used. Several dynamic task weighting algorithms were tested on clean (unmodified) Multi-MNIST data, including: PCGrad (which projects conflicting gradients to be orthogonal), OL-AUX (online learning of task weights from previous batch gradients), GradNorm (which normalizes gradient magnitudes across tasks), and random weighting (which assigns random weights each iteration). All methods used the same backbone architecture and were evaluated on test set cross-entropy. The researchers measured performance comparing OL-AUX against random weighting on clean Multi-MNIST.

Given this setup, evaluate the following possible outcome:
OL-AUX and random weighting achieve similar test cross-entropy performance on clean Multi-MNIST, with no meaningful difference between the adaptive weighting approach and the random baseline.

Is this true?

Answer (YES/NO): NO